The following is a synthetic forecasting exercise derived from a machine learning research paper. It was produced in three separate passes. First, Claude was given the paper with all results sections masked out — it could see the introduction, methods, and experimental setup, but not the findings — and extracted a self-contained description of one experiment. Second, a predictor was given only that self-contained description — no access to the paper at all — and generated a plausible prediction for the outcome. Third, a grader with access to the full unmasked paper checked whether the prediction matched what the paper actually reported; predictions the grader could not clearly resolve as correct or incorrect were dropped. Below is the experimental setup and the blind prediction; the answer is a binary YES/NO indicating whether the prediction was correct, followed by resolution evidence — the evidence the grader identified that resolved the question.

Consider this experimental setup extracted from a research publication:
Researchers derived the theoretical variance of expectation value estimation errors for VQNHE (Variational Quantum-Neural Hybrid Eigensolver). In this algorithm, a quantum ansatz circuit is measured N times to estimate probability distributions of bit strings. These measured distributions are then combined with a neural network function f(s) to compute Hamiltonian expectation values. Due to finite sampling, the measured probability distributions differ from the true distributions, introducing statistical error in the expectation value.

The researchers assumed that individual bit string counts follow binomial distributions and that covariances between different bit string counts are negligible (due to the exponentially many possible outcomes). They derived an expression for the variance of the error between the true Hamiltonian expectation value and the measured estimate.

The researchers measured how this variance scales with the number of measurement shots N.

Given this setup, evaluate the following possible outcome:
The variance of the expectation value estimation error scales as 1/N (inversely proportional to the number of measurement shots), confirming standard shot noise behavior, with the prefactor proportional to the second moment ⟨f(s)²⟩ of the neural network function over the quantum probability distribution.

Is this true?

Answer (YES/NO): NO